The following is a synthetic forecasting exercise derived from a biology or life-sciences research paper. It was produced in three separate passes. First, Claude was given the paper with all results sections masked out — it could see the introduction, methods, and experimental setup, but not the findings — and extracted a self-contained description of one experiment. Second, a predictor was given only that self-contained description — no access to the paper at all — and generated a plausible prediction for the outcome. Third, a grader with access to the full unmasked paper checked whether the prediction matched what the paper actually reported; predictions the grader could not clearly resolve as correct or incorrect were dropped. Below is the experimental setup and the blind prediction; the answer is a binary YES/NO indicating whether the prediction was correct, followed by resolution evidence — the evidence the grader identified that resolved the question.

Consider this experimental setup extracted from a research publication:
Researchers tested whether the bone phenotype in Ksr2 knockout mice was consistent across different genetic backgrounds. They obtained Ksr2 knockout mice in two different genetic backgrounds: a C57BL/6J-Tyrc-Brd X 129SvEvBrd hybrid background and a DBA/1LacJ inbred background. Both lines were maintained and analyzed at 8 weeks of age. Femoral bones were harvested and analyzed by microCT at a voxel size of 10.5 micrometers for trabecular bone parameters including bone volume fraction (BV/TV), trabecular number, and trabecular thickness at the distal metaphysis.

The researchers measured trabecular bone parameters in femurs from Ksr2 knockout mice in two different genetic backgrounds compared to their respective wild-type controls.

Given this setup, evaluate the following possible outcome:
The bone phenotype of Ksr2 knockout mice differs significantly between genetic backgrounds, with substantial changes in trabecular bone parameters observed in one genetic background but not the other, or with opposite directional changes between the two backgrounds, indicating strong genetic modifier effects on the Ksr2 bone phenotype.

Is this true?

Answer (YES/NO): NO